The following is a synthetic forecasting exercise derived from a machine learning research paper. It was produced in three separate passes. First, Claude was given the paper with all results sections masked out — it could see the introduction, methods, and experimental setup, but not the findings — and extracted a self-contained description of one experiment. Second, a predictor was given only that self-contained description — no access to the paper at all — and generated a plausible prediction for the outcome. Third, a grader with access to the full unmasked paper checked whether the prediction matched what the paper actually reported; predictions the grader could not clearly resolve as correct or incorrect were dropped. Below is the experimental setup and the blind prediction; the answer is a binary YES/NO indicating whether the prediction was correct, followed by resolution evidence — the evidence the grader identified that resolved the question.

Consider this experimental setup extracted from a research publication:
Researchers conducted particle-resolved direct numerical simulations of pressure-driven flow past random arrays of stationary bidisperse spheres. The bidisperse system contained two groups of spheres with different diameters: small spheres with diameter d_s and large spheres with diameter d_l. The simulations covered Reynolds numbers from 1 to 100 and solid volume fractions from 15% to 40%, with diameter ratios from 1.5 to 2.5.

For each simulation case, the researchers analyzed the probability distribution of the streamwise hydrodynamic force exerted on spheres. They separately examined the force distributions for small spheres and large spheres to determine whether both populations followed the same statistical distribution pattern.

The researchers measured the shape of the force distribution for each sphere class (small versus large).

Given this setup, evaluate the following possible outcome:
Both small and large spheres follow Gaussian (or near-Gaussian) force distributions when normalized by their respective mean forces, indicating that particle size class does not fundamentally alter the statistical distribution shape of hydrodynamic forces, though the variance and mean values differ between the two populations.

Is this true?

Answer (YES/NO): YES